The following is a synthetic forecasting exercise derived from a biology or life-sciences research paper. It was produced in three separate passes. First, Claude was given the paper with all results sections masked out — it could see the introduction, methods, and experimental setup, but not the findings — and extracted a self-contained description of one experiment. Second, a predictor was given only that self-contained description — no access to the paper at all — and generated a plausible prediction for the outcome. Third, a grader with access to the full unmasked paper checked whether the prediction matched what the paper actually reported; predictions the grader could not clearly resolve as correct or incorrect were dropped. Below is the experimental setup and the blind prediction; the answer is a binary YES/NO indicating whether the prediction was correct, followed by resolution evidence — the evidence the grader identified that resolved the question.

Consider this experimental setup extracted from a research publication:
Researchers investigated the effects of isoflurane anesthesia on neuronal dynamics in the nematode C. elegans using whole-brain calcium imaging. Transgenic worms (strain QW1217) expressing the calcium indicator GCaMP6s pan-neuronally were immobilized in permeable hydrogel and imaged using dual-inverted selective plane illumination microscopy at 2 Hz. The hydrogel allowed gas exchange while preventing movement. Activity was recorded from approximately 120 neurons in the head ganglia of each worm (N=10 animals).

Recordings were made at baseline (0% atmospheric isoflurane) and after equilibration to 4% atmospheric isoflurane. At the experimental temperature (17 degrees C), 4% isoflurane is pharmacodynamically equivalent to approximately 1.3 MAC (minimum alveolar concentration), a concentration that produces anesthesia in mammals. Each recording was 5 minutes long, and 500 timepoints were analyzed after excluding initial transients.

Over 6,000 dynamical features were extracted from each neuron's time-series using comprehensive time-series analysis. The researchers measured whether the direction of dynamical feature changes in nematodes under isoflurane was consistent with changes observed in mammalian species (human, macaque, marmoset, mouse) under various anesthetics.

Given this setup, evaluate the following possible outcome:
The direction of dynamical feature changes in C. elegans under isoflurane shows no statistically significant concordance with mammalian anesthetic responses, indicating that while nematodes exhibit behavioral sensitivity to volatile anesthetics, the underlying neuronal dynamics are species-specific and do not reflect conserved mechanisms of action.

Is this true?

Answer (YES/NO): NO